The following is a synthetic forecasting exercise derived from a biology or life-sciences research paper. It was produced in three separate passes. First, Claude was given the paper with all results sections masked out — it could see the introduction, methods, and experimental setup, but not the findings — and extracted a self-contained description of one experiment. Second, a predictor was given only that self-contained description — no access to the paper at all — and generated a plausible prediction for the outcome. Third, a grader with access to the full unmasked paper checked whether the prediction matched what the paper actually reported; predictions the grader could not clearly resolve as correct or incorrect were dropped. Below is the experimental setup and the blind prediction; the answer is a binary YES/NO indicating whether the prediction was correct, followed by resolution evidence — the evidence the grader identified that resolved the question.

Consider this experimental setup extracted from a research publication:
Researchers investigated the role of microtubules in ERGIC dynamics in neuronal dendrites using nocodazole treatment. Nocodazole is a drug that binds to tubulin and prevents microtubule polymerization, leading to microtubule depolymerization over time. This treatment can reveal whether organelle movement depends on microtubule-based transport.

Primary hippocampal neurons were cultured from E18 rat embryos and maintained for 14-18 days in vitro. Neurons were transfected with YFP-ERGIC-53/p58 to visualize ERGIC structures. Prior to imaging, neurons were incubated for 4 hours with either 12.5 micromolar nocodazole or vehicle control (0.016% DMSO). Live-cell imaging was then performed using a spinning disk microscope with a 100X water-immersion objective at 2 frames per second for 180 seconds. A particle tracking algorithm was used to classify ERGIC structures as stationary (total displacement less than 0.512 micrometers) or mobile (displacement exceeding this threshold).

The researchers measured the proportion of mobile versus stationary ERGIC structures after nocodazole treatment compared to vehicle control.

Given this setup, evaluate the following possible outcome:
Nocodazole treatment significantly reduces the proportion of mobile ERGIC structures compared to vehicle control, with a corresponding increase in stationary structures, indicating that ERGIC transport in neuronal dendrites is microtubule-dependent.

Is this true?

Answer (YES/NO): NO